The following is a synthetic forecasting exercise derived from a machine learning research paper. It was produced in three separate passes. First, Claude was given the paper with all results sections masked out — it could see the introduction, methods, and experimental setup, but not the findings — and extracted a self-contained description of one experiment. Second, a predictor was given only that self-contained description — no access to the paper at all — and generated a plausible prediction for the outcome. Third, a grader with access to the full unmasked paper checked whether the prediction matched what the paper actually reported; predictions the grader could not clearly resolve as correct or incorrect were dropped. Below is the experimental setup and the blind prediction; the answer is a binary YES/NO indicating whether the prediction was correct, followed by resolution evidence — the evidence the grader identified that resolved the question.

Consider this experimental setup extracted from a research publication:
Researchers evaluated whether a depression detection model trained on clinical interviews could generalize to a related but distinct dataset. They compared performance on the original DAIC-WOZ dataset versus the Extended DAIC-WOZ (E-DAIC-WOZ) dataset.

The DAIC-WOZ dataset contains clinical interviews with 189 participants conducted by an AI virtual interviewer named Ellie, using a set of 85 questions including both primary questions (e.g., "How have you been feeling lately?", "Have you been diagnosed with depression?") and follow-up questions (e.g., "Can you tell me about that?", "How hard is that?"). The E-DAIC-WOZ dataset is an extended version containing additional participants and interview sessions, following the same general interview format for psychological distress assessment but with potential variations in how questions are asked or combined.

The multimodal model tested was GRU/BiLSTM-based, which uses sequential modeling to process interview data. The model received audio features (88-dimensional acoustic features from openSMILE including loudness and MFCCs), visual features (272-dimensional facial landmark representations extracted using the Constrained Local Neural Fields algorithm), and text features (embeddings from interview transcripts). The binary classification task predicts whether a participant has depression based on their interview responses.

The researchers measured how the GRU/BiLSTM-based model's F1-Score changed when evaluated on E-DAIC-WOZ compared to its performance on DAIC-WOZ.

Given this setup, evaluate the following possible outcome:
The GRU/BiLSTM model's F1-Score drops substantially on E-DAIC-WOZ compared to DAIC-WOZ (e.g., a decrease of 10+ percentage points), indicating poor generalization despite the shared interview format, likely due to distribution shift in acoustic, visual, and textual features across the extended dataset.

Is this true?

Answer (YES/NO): YES